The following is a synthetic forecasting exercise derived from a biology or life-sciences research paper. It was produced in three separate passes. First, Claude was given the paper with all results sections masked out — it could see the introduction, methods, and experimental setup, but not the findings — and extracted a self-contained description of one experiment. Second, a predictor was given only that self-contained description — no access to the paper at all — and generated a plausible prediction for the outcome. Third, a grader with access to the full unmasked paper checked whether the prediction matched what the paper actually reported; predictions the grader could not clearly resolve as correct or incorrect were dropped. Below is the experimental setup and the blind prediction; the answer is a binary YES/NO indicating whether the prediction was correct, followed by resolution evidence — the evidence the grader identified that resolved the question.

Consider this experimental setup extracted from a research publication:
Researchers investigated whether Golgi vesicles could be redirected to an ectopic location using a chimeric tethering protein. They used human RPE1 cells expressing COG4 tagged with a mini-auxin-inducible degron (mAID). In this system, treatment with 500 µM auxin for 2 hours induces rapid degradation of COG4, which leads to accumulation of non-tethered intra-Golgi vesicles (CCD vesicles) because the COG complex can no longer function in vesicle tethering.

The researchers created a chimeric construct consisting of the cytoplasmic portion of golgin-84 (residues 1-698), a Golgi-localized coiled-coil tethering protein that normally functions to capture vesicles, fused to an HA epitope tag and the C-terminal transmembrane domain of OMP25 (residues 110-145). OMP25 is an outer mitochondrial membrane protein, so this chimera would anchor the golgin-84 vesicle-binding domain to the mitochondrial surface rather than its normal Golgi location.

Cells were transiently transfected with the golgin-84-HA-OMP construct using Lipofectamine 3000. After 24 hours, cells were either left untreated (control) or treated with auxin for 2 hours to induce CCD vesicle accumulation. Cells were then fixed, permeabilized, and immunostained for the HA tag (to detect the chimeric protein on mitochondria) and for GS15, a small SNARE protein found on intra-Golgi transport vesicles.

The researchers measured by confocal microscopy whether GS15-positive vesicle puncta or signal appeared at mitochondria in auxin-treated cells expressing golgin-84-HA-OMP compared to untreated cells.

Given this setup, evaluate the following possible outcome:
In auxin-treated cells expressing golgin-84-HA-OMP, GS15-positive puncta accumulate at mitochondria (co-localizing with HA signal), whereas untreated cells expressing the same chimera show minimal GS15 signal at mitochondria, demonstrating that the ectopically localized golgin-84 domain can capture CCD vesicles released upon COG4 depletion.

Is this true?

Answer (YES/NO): NO